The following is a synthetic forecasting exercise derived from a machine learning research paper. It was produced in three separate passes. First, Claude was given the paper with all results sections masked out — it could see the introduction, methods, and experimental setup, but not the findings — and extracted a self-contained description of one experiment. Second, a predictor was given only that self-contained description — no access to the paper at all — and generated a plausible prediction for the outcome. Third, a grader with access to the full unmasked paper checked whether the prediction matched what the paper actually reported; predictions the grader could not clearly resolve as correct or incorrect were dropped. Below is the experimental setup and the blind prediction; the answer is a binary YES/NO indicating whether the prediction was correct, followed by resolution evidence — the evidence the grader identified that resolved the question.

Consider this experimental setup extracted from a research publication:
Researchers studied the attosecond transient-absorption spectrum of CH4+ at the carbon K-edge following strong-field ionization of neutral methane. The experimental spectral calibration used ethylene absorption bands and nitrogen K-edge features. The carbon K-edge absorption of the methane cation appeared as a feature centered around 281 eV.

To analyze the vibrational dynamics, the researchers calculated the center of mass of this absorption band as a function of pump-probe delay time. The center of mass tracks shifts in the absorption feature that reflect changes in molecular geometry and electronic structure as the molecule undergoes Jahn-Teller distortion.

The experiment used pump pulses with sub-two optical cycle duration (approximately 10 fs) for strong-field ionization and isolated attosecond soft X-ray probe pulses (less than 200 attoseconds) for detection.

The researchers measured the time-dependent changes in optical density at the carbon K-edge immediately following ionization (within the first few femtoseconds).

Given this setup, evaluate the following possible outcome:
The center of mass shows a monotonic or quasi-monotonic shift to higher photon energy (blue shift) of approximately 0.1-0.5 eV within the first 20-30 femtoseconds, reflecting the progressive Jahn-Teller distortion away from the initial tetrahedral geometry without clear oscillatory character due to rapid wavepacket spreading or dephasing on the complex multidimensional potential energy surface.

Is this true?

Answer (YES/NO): NO